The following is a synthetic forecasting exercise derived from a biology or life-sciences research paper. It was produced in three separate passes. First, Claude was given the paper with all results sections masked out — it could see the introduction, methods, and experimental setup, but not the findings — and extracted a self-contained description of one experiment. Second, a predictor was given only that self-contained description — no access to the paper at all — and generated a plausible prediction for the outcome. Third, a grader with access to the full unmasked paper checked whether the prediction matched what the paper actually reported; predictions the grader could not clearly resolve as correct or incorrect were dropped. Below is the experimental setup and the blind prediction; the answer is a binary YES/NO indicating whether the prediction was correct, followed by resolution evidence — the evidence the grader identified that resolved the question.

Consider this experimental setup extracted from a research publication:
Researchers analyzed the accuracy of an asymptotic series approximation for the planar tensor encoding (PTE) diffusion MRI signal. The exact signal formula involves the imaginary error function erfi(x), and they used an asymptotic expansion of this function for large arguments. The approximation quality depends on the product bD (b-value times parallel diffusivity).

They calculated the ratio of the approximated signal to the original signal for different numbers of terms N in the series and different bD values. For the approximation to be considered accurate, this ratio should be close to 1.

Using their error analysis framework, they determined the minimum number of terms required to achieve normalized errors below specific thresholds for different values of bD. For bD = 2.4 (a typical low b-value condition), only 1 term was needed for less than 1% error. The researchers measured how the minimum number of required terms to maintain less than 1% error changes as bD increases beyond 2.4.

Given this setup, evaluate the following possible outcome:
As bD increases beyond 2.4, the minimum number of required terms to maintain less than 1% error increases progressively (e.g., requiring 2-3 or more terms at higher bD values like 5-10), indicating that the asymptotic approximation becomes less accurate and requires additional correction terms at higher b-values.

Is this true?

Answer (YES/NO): NO